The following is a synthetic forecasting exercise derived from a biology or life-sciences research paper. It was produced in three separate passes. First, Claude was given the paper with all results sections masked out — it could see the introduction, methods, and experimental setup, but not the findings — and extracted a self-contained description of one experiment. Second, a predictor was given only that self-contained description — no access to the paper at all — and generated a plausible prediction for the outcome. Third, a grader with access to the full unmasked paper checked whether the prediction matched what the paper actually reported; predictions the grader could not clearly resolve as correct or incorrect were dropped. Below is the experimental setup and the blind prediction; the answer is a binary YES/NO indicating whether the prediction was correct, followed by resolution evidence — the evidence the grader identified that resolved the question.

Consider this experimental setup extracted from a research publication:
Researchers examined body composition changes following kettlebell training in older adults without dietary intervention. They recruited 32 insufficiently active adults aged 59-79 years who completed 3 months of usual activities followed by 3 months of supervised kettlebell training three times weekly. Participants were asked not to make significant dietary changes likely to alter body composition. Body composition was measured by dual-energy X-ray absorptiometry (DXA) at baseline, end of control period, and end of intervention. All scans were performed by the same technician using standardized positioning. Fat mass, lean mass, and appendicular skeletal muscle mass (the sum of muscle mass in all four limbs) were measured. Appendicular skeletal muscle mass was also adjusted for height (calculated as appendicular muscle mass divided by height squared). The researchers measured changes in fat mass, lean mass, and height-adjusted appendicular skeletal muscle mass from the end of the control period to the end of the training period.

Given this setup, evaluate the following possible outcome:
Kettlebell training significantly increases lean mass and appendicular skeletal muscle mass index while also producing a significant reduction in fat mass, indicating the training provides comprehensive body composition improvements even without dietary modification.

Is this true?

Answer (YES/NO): NO